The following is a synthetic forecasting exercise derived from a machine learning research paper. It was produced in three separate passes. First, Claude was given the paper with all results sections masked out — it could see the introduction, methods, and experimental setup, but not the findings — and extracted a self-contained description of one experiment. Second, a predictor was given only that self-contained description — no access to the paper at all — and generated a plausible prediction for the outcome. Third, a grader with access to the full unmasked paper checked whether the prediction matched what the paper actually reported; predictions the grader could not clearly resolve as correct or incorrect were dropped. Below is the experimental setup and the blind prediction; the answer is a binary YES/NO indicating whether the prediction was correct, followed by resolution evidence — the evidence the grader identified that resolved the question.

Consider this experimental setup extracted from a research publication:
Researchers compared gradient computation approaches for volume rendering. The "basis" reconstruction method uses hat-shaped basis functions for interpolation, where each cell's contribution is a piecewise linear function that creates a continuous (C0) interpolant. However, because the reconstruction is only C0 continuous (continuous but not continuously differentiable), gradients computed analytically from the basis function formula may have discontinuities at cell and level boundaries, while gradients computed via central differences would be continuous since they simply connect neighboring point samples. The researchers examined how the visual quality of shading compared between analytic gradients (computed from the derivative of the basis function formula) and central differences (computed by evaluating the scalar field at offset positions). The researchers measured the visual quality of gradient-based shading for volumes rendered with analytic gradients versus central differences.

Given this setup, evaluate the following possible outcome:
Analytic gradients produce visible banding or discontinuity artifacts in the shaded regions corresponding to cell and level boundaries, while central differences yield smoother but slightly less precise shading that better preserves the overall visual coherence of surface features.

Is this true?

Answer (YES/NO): YES